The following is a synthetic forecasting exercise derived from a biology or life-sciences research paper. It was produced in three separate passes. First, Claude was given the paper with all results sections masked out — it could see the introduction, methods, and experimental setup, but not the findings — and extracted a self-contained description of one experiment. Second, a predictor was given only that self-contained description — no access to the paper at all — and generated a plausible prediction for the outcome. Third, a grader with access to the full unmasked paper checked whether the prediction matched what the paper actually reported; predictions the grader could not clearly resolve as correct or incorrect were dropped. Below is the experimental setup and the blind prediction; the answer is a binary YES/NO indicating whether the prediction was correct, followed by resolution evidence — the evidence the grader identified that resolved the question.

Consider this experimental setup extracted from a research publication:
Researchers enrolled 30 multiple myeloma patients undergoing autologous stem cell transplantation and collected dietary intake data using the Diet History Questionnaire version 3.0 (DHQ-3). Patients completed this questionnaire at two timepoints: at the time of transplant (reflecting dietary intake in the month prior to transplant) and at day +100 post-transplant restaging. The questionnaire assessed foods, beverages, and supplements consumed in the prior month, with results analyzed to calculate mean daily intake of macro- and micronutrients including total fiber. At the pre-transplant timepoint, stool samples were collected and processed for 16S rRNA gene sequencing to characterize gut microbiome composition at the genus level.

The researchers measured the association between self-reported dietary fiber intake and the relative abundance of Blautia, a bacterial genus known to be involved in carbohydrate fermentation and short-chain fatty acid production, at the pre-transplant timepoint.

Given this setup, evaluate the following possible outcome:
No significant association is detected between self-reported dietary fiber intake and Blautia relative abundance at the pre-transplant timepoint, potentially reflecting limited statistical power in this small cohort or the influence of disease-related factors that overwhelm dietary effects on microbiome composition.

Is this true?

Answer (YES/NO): NO